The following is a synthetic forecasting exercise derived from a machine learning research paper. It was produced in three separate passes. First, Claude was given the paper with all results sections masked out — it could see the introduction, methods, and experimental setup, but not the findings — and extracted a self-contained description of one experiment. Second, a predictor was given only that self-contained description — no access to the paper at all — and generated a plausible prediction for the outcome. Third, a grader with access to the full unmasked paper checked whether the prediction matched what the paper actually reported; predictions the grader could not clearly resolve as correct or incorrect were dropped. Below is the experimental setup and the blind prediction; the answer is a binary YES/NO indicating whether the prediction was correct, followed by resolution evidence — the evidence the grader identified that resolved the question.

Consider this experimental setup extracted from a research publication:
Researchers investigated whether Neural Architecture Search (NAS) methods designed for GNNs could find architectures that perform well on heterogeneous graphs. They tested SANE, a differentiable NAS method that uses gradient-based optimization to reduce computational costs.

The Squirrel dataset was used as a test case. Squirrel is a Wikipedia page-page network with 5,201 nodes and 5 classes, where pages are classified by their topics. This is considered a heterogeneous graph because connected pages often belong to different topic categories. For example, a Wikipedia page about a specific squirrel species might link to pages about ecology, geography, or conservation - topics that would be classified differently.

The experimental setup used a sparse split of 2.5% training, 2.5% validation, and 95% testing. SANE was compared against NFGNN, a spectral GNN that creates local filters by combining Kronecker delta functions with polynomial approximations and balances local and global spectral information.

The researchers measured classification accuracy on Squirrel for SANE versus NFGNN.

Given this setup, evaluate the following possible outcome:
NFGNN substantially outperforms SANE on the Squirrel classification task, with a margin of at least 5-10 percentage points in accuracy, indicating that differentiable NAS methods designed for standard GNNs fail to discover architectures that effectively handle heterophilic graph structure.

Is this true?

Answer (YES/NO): NO